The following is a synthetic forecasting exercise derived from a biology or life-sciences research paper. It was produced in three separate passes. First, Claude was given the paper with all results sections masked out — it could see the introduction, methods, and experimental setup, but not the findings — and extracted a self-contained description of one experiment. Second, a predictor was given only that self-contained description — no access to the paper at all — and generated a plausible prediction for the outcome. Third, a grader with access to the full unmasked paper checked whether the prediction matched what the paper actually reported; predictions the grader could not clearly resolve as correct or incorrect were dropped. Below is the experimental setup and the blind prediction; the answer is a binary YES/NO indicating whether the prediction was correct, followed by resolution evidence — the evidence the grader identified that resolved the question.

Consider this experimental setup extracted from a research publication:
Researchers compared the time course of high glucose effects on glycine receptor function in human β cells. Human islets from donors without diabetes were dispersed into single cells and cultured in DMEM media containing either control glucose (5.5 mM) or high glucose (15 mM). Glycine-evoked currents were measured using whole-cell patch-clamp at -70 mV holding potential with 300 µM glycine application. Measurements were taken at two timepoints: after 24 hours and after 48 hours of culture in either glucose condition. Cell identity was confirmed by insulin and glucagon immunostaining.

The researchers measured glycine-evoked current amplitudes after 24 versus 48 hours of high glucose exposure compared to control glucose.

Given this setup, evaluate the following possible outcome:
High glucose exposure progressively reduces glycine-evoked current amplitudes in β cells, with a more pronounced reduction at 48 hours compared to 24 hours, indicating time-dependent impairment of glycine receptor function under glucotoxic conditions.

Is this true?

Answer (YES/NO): NO